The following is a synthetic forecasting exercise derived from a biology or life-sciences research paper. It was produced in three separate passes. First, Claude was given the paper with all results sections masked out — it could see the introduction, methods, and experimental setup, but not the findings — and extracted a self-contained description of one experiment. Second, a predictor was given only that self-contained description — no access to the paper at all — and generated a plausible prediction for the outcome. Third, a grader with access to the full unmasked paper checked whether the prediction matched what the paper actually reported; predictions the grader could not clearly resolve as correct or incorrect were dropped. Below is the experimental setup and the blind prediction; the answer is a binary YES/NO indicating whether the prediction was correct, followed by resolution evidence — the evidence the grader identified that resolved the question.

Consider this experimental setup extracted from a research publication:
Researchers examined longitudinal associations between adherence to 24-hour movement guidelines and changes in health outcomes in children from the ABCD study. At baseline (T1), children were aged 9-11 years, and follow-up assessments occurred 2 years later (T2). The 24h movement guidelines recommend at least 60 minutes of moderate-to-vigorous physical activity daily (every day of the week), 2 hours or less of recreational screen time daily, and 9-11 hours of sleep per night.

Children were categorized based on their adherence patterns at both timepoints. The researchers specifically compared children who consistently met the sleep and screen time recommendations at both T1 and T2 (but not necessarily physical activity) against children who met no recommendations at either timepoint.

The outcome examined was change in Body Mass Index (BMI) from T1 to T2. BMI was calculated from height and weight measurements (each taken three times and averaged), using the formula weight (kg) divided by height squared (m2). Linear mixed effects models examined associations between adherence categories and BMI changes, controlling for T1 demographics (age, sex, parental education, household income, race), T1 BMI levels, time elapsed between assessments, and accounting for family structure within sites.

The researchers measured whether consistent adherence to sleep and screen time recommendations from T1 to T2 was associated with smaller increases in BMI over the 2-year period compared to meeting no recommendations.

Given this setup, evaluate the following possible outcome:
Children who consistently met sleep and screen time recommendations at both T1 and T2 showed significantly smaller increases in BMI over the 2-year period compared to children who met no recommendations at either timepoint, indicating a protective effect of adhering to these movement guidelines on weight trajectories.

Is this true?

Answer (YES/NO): YES